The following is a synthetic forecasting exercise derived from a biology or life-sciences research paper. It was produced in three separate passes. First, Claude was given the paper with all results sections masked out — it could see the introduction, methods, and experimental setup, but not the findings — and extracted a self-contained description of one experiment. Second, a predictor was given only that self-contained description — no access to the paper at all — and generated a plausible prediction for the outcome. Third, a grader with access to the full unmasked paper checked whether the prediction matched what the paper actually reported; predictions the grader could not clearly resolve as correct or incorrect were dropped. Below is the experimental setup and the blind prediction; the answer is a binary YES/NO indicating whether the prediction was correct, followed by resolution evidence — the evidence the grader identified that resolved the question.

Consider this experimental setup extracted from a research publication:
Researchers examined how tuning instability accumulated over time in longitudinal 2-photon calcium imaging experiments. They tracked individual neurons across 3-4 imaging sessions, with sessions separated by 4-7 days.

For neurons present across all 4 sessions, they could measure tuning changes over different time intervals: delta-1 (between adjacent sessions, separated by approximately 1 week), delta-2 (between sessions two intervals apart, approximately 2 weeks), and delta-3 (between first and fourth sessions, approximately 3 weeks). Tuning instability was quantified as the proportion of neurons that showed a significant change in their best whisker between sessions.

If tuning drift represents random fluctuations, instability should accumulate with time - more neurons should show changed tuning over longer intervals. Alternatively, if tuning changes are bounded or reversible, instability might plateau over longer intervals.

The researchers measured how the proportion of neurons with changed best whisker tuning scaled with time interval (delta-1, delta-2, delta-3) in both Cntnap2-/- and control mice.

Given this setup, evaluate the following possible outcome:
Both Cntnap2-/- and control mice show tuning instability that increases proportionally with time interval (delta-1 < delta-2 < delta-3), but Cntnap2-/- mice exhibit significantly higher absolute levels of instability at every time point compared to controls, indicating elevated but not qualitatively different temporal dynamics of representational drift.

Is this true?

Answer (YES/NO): YES